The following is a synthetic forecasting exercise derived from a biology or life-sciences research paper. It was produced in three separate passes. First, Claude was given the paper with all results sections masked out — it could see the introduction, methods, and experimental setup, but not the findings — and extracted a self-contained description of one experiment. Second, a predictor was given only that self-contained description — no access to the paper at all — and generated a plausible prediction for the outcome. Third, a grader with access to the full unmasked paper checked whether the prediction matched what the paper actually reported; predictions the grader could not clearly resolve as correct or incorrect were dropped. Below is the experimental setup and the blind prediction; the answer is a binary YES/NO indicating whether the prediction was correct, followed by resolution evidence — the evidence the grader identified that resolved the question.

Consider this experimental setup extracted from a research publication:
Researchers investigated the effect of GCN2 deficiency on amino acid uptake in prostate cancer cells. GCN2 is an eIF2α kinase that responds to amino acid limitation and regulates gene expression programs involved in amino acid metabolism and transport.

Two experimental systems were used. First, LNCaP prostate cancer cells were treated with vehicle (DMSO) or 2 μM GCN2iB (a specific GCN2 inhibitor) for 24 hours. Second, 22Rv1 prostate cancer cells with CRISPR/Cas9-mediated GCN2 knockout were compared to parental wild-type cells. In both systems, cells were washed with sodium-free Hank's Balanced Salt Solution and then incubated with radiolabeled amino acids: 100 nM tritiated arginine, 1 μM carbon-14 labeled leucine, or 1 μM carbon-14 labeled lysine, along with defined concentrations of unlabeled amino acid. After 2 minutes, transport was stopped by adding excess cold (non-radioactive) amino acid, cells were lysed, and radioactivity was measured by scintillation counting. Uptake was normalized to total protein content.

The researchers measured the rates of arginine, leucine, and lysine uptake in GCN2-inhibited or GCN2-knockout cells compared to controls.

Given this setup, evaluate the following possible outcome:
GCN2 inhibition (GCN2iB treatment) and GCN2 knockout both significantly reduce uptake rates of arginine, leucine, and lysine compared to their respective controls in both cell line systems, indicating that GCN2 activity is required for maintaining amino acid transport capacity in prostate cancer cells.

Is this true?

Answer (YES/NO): YES